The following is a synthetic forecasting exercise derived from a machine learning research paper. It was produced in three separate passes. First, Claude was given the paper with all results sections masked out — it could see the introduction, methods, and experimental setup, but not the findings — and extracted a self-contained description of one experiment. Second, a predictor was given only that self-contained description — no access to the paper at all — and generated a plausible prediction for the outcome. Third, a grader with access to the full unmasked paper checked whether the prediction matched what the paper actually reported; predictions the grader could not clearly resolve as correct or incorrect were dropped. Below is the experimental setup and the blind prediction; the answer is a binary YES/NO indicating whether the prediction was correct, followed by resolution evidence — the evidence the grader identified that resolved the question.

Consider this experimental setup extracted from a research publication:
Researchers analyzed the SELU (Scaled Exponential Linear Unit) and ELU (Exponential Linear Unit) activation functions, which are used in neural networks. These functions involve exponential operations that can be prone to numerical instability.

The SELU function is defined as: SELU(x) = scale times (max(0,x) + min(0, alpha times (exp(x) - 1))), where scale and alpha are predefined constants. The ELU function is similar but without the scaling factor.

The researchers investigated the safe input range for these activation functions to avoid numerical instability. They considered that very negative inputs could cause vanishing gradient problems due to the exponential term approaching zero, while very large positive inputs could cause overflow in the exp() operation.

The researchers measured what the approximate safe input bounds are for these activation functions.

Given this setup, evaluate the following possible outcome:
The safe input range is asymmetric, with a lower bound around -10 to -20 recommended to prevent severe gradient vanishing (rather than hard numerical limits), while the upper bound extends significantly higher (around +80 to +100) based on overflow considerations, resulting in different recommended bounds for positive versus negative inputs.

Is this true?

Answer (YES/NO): NO